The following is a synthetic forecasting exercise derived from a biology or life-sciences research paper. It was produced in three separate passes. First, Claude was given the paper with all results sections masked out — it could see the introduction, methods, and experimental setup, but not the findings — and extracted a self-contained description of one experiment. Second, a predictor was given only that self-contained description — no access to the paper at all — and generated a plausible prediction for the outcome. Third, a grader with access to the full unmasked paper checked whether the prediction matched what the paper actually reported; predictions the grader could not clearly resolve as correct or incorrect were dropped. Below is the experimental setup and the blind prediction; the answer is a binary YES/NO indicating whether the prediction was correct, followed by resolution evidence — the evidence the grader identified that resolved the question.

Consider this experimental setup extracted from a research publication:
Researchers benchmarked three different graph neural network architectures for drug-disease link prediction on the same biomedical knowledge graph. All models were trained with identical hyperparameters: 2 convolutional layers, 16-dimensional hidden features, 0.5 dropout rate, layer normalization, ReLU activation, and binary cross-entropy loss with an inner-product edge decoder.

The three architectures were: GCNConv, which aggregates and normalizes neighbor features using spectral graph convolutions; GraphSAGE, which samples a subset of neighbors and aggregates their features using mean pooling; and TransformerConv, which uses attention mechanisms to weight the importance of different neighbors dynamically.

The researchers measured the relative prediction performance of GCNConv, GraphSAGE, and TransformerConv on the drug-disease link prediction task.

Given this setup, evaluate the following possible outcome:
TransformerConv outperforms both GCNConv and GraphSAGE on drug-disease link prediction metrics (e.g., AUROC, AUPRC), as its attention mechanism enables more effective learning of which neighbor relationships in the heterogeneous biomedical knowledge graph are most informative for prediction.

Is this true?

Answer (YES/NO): YES